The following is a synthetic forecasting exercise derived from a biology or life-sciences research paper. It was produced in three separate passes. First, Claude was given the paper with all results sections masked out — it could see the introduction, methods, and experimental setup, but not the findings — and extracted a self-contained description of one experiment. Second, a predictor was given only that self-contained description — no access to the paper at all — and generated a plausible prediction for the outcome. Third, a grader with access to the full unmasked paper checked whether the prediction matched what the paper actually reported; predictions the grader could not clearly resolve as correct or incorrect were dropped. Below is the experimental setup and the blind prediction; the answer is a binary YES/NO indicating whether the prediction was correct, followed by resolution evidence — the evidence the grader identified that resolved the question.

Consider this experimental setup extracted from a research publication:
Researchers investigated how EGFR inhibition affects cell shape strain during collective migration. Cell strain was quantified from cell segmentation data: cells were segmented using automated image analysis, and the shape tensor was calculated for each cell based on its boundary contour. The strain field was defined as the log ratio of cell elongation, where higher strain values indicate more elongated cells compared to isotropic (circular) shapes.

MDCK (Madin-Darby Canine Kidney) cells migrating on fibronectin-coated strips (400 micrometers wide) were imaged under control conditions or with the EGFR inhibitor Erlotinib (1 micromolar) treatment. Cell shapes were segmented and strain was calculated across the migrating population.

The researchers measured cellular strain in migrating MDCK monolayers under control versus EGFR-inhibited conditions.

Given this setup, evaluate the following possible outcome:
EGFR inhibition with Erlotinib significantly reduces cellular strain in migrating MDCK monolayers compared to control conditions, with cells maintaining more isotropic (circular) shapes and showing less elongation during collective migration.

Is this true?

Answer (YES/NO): NO